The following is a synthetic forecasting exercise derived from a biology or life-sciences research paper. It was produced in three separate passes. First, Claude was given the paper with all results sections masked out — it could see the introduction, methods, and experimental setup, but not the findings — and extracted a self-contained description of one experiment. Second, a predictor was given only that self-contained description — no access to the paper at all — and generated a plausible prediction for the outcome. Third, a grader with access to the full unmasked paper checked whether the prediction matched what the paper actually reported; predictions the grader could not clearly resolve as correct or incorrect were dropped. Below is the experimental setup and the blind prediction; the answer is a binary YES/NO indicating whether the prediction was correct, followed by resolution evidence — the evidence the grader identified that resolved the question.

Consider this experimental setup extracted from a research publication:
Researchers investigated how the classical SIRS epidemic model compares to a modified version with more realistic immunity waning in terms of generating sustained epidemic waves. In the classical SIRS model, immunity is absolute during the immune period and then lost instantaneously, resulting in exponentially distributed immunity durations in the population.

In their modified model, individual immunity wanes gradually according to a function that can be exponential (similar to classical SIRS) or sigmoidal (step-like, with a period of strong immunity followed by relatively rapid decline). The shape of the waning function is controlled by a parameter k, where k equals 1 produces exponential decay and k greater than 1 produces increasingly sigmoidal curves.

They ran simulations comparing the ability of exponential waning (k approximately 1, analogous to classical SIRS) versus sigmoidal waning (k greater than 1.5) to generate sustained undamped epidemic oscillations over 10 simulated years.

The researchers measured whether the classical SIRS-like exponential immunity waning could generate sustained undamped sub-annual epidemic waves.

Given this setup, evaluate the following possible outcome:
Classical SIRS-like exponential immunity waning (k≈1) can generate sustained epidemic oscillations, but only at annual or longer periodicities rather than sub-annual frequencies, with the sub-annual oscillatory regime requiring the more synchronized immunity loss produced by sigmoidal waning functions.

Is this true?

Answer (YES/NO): NO